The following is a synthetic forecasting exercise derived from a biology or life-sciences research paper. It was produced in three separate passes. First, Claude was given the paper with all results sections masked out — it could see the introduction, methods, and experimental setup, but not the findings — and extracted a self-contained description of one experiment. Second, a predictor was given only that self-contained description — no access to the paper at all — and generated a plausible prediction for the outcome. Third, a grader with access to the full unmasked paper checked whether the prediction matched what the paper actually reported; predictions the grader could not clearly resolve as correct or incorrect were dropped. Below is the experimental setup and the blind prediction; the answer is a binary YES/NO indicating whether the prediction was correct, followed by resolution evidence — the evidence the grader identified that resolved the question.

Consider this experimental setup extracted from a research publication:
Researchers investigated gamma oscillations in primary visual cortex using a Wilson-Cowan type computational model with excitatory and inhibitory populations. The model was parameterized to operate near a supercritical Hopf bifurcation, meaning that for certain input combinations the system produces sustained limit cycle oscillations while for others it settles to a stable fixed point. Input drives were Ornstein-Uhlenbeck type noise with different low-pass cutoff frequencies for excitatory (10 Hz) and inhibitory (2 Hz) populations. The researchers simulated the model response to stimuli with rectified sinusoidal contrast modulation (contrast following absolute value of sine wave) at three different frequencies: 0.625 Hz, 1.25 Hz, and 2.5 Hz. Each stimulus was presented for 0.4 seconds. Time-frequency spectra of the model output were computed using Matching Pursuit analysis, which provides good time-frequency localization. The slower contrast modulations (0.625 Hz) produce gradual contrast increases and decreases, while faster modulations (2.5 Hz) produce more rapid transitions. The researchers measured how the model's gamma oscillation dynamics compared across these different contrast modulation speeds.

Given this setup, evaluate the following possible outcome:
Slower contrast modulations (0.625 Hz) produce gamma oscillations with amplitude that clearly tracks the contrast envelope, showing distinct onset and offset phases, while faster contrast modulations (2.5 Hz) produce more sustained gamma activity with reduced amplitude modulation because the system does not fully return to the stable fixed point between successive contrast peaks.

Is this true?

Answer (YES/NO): NO